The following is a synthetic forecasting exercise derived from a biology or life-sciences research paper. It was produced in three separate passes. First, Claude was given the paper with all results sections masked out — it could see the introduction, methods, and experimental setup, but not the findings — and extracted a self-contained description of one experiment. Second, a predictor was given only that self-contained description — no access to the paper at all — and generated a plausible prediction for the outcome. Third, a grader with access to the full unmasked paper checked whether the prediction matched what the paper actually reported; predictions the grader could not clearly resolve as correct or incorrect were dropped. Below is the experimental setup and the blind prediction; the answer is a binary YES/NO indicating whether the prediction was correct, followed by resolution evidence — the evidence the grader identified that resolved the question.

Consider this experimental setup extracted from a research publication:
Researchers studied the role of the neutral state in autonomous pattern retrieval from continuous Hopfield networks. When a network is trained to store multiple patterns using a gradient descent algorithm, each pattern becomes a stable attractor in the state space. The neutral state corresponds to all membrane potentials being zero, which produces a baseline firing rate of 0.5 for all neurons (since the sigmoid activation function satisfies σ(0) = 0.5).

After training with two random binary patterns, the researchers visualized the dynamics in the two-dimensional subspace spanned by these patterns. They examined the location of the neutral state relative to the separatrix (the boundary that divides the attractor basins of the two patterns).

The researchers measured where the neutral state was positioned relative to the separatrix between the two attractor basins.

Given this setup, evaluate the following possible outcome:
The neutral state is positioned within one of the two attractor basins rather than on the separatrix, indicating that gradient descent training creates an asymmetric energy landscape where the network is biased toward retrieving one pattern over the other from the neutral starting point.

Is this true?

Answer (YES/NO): NO